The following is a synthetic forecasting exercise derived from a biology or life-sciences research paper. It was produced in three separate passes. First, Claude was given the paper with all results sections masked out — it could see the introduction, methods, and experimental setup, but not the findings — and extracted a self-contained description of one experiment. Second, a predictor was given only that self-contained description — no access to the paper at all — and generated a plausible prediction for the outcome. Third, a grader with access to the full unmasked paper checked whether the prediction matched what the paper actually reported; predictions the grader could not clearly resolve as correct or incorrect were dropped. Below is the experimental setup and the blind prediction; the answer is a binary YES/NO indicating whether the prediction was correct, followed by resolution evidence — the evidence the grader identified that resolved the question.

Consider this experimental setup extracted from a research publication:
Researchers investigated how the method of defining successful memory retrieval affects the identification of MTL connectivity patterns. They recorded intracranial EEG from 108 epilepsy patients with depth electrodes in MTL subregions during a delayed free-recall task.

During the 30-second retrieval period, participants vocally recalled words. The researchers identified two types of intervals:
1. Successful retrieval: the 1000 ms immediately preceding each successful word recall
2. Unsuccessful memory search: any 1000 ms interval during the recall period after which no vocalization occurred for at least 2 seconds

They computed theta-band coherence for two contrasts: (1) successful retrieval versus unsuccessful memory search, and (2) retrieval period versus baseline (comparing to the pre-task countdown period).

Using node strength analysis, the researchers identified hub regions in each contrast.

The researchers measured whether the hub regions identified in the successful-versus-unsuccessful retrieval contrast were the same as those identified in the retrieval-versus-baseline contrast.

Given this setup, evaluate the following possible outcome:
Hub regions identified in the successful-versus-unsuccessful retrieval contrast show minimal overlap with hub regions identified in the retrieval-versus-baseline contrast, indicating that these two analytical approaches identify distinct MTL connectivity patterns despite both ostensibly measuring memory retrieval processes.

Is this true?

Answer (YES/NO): NO